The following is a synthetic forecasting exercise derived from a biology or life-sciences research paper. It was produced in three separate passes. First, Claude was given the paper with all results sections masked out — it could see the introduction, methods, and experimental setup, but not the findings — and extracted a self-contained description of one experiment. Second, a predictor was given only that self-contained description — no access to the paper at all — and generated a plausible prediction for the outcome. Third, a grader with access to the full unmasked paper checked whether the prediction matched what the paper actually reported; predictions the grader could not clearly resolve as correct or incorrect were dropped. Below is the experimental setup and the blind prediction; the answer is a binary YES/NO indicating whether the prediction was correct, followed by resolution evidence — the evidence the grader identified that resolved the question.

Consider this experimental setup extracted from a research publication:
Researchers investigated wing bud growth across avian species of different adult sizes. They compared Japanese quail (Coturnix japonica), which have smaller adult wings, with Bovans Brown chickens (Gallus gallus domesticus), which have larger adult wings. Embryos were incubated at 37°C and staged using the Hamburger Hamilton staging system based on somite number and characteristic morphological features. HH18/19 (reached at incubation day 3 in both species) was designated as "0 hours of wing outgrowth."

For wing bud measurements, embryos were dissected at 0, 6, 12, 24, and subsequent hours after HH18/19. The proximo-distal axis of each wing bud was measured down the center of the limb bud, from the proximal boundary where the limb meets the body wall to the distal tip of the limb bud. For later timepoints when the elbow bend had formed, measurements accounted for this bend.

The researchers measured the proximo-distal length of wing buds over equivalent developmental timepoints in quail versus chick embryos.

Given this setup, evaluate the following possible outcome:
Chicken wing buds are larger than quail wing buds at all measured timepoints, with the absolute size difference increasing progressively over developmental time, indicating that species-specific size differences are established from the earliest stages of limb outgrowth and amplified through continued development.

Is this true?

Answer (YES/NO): NO